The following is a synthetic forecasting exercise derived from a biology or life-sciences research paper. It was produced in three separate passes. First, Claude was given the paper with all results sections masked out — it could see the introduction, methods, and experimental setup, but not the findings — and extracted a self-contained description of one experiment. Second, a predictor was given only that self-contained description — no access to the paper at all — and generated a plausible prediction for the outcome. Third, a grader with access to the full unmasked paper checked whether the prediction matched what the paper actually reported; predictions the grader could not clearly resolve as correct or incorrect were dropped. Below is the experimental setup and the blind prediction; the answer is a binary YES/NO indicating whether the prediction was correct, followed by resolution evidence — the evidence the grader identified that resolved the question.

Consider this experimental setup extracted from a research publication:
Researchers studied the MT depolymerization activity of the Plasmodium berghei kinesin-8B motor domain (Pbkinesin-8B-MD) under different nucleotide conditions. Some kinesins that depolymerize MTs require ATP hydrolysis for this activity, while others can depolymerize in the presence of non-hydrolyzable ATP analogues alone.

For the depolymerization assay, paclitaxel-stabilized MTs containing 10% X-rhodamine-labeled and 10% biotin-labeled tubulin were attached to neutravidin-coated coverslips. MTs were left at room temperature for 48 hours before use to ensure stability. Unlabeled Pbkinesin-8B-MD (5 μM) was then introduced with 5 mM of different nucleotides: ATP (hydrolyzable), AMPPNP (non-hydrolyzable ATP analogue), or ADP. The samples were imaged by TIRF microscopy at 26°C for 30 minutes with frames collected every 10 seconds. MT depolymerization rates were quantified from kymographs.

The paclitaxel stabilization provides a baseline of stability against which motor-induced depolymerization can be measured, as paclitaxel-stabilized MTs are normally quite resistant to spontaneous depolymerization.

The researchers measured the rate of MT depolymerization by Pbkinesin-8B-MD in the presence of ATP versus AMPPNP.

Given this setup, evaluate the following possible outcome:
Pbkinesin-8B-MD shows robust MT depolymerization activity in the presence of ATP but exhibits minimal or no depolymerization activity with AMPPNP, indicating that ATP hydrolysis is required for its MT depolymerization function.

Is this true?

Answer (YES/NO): NO